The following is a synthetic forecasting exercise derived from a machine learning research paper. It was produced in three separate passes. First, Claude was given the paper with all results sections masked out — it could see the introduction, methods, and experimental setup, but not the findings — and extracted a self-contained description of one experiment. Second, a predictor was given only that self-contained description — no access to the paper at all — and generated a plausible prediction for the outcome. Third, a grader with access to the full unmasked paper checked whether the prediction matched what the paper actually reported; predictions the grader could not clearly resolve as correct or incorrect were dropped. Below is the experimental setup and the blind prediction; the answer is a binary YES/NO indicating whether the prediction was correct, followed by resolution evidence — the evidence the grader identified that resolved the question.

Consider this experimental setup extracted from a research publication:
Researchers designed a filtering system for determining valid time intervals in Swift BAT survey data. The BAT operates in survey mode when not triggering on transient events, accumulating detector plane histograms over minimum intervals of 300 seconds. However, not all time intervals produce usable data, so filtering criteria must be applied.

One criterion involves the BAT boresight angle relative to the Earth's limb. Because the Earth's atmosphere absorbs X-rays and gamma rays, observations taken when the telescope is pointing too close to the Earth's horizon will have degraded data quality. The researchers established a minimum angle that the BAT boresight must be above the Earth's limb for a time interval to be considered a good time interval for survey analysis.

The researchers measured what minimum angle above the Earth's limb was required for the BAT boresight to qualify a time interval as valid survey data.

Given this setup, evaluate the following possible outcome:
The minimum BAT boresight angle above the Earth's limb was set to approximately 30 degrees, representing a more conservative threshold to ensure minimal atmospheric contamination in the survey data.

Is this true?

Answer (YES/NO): YES